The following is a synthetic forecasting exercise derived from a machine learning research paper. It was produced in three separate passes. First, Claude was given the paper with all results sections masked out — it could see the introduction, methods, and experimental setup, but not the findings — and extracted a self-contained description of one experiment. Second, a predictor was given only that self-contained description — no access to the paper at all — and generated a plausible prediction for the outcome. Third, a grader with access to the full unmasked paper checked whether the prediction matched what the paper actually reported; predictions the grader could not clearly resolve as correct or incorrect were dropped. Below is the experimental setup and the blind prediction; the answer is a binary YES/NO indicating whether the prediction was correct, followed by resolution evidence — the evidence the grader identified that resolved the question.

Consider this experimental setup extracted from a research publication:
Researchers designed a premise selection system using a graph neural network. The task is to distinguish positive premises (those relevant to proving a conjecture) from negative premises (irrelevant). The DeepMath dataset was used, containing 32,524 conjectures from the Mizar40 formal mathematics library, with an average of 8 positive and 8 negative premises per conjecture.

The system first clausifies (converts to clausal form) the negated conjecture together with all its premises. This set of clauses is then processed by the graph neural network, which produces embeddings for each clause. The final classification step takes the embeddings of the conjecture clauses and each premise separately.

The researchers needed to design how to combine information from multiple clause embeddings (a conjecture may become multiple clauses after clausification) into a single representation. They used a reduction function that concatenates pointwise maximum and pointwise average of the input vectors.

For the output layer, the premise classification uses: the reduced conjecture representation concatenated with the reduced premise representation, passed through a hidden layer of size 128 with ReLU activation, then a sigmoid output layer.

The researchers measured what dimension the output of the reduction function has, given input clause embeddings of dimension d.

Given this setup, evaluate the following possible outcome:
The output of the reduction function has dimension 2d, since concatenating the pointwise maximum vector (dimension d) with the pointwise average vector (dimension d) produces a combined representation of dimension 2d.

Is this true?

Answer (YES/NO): YES